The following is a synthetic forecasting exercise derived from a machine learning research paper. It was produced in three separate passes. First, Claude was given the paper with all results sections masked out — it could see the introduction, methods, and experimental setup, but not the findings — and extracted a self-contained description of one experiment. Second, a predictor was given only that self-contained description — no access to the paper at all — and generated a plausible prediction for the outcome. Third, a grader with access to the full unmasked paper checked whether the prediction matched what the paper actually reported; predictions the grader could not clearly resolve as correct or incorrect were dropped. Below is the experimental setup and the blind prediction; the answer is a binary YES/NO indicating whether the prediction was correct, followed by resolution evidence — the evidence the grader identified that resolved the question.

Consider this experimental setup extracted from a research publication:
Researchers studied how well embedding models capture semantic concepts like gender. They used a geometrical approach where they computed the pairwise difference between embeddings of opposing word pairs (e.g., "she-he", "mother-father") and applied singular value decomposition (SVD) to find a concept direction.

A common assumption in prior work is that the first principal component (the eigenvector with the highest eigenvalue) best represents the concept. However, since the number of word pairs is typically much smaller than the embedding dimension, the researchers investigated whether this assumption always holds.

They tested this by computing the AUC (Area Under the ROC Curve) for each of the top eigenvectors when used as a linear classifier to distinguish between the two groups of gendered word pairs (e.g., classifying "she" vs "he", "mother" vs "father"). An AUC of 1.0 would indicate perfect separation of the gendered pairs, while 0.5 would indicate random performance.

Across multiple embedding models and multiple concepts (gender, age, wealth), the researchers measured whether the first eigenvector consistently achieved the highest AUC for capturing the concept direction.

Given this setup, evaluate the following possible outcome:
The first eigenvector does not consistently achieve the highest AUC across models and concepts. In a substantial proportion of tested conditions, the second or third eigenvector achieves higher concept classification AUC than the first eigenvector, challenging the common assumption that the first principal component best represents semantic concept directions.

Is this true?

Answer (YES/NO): YES